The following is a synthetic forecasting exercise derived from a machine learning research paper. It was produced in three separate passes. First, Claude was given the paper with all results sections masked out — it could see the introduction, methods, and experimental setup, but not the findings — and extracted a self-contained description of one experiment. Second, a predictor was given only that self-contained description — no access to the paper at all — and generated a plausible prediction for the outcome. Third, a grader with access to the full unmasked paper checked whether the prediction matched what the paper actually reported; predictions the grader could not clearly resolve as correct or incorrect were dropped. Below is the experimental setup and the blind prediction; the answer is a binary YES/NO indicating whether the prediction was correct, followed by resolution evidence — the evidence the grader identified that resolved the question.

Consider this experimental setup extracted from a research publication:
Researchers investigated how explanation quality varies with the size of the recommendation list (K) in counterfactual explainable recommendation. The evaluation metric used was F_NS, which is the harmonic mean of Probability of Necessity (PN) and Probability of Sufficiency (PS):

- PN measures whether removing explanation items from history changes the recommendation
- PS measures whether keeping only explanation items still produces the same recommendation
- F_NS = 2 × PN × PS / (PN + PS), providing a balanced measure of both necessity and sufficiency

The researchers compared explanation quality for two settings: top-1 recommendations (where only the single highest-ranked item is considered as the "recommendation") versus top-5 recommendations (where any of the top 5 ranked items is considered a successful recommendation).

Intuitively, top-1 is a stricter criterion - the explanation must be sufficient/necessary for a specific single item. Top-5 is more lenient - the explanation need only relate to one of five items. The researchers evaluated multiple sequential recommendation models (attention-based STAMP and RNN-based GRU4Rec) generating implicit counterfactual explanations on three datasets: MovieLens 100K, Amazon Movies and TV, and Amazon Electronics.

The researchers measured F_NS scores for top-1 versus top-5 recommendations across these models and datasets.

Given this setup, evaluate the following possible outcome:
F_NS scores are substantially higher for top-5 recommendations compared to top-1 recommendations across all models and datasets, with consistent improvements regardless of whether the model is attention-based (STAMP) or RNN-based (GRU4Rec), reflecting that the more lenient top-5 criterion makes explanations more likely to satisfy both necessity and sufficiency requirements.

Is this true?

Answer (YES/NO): NO